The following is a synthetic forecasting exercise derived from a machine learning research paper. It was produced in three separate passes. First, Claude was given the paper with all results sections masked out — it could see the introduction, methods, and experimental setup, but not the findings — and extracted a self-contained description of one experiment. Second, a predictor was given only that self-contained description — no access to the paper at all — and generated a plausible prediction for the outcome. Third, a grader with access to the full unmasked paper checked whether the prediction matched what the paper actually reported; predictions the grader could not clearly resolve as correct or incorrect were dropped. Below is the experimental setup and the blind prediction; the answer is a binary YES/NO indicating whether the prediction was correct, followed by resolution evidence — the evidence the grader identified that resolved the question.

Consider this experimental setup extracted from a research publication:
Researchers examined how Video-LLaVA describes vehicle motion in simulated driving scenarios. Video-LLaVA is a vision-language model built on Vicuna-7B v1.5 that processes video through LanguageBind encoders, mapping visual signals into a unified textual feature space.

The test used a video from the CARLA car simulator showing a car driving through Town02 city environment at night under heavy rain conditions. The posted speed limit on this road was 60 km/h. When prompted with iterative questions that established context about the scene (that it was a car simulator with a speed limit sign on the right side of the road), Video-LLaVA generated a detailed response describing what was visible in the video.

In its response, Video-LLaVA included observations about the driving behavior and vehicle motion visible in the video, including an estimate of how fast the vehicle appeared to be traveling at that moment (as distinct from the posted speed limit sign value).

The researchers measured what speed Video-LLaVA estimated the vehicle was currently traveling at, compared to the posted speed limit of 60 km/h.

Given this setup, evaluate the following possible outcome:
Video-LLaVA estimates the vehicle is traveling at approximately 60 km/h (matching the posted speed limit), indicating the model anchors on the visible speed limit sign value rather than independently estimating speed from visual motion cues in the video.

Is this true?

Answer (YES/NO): NO